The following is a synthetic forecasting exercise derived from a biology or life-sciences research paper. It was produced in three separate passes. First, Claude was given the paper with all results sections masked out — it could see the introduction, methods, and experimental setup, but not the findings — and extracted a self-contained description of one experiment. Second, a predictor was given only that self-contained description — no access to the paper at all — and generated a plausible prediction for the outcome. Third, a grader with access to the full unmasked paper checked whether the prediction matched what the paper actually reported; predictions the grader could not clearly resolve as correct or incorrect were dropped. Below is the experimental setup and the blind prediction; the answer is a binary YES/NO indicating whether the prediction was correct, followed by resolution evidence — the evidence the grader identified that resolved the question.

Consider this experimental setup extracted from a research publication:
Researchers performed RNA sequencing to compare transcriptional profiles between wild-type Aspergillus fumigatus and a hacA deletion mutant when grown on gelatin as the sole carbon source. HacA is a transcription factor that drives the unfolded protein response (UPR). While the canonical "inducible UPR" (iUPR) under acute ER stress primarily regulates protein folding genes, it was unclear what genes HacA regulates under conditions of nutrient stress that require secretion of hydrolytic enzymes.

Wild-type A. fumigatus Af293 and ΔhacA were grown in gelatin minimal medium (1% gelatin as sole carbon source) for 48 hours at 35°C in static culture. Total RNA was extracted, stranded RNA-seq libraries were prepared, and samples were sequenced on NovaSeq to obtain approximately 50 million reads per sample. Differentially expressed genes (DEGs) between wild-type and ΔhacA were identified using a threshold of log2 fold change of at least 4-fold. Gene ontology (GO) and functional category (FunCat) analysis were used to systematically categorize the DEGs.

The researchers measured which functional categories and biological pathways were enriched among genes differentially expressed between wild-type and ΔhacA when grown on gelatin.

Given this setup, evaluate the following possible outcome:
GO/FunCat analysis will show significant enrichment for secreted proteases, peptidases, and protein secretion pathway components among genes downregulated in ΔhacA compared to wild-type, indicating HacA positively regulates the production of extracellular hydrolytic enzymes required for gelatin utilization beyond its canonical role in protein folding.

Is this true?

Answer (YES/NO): NO